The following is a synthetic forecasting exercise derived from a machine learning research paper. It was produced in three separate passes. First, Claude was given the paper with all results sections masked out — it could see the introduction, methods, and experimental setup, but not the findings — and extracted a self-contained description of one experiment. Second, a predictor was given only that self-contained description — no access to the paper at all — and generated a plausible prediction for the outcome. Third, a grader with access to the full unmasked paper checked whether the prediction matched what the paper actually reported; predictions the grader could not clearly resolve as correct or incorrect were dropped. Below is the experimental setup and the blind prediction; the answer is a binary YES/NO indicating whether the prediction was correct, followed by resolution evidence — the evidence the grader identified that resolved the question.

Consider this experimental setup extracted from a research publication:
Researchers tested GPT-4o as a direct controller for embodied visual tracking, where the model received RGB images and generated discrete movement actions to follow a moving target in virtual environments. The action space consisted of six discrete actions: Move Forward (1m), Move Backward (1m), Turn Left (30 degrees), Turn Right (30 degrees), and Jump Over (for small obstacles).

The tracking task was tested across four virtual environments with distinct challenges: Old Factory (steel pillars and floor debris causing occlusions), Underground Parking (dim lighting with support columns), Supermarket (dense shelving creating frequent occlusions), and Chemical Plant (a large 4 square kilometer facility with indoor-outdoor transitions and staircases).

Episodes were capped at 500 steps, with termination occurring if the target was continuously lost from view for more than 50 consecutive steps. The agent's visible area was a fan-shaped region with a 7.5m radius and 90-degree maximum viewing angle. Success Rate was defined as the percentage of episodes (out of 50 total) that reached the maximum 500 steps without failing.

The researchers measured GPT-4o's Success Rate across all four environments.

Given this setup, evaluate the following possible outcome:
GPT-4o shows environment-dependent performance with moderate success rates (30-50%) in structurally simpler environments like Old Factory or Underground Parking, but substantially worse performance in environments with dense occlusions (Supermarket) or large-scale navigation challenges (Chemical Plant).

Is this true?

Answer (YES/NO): NO